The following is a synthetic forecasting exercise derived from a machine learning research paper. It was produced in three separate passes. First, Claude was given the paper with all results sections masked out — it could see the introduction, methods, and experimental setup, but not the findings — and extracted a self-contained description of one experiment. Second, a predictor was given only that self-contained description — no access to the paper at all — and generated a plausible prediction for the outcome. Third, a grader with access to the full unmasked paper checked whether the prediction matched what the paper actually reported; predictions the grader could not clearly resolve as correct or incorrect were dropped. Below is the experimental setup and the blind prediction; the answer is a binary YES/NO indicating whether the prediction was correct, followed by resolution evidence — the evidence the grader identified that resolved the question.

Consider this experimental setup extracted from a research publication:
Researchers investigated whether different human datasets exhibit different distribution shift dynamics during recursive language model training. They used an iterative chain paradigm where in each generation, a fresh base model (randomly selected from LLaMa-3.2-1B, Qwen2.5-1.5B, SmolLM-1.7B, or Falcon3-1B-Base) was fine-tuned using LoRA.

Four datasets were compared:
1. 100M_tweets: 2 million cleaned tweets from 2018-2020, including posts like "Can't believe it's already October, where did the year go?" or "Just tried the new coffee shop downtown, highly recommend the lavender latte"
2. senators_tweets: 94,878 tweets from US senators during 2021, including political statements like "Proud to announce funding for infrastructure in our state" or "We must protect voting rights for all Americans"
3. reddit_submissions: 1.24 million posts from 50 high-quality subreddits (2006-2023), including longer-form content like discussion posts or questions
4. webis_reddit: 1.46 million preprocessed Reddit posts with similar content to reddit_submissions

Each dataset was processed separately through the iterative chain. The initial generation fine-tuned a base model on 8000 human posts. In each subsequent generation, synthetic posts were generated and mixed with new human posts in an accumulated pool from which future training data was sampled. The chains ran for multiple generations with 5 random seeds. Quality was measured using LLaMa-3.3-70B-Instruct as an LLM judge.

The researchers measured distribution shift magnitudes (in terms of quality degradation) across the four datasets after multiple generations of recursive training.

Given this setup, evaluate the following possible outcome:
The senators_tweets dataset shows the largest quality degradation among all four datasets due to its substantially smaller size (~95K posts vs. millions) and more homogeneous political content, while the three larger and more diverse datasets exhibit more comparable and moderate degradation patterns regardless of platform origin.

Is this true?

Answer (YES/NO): NO